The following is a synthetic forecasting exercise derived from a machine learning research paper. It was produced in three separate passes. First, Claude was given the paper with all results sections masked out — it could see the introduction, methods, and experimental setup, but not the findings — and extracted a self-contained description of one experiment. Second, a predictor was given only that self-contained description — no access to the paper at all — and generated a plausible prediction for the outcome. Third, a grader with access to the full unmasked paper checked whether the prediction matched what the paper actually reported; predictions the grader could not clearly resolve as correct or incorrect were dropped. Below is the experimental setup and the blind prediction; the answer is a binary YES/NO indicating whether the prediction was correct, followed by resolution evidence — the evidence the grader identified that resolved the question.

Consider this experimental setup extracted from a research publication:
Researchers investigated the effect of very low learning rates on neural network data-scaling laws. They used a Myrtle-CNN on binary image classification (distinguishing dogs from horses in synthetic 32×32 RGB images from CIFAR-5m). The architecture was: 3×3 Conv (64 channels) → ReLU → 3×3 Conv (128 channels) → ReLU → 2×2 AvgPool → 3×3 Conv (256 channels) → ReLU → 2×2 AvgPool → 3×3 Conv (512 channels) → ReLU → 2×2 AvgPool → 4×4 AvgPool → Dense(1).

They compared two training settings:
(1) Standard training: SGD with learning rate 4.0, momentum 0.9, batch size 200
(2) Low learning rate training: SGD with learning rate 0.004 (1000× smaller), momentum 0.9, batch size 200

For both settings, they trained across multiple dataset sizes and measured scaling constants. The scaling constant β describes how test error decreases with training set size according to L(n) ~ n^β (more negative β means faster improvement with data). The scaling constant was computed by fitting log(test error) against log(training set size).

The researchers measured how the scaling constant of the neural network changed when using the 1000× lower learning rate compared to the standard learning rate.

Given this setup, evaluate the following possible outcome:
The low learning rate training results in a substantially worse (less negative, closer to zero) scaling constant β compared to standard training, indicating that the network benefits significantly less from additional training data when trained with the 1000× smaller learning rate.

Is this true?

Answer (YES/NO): YES